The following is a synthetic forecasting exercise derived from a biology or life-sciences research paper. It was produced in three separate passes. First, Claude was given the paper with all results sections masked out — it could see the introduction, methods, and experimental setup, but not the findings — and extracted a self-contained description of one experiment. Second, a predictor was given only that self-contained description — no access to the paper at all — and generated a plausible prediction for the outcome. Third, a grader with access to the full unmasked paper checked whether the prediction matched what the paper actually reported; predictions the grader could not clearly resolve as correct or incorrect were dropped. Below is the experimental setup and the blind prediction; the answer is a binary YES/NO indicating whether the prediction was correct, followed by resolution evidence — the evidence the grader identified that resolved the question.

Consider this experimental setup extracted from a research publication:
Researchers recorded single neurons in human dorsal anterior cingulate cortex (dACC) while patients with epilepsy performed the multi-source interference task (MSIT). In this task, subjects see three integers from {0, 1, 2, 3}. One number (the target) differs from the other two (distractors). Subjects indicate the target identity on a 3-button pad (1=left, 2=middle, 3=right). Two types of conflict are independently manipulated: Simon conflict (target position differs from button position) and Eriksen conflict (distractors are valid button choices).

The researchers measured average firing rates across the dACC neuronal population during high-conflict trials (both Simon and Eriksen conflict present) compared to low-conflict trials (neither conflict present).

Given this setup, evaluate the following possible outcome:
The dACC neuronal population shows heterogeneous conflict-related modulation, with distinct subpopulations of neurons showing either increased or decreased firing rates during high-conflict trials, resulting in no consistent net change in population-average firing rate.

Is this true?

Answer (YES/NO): NO